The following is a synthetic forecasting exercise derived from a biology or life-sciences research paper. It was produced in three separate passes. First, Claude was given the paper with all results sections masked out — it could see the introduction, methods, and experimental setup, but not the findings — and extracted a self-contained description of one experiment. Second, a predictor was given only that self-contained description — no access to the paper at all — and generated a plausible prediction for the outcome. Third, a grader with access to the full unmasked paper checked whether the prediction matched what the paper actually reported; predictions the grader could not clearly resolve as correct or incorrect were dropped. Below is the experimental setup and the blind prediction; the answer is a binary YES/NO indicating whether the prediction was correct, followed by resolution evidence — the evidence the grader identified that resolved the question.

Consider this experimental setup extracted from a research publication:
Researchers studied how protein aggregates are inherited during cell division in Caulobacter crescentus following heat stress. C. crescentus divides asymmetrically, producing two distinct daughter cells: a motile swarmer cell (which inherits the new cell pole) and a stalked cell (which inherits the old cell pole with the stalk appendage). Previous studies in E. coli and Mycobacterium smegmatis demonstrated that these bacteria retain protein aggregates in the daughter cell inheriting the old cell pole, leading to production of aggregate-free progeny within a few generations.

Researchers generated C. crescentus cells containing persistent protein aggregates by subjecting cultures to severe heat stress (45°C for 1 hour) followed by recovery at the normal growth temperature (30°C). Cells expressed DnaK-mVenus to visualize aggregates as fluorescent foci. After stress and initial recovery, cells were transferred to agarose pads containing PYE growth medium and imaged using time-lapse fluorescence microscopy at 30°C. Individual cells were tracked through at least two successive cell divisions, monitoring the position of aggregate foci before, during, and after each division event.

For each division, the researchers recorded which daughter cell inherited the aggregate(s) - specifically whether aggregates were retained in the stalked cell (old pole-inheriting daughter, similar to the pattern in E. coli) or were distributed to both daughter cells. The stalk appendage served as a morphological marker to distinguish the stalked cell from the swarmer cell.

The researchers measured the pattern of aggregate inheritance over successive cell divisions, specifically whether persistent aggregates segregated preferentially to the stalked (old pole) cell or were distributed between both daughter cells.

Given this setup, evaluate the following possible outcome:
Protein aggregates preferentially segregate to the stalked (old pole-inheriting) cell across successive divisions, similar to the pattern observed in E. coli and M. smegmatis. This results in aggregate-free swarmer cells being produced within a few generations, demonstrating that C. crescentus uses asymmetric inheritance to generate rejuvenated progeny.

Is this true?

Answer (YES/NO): NO